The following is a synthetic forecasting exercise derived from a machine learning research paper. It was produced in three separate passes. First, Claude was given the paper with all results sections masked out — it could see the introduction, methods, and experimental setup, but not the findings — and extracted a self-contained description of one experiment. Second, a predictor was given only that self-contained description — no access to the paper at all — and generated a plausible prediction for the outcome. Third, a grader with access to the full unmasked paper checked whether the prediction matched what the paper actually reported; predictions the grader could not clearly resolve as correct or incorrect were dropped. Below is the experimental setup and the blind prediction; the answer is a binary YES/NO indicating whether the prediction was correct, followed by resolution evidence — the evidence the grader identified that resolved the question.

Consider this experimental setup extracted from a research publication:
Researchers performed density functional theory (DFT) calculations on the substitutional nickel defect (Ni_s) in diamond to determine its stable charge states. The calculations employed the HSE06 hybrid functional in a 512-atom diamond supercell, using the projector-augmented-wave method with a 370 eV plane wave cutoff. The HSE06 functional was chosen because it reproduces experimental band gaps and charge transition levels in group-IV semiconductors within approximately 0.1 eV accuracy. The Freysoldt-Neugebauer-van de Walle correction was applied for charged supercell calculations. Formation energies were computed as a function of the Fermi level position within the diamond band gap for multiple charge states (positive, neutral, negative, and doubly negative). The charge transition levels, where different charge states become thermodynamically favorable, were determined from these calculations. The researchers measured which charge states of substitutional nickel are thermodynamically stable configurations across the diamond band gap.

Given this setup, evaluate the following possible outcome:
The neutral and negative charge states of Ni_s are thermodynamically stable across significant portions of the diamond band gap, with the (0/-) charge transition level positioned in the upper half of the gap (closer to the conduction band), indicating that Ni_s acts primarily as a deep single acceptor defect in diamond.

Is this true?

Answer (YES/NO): NO